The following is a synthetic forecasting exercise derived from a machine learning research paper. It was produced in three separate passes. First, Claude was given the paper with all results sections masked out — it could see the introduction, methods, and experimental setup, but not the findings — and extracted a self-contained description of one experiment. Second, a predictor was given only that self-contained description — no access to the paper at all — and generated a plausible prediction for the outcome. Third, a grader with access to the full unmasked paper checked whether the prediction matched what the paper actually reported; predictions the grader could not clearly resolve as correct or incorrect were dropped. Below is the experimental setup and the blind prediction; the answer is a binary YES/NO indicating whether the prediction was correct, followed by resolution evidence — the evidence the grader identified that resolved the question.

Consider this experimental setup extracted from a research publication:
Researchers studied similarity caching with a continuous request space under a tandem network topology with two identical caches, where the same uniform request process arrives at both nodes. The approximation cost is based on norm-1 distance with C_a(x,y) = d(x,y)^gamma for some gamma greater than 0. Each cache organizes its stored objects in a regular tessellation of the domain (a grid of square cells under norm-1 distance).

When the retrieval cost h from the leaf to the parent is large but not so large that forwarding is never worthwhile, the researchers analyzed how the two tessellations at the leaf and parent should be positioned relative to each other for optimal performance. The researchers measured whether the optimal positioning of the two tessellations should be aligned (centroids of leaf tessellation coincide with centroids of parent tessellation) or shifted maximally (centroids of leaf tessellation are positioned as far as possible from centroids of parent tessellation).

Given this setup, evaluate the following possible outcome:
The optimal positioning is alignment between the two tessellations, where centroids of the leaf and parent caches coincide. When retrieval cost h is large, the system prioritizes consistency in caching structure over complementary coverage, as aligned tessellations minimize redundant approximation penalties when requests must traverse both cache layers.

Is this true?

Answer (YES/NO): NO